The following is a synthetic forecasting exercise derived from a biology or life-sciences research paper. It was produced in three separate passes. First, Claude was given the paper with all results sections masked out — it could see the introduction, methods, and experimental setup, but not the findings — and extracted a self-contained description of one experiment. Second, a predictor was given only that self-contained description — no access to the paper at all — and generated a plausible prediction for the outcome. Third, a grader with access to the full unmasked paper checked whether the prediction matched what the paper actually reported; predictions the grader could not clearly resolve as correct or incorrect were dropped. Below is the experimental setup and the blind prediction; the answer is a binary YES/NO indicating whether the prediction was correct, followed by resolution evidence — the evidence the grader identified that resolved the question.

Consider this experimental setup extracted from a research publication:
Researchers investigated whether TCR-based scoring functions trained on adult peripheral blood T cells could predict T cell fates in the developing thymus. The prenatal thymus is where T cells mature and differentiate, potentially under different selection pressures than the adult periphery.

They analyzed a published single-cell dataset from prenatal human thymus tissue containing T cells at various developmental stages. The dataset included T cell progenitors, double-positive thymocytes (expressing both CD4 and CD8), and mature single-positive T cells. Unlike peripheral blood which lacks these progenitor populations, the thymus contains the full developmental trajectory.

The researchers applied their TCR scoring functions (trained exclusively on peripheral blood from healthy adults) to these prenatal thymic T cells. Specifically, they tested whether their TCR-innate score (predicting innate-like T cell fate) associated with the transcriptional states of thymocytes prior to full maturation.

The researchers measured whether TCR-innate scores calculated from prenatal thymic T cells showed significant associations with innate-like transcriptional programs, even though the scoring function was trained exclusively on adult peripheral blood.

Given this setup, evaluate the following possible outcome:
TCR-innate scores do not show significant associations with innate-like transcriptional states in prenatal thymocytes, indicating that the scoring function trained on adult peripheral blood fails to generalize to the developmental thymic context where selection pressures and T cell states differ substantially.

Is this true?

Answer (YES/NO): YES